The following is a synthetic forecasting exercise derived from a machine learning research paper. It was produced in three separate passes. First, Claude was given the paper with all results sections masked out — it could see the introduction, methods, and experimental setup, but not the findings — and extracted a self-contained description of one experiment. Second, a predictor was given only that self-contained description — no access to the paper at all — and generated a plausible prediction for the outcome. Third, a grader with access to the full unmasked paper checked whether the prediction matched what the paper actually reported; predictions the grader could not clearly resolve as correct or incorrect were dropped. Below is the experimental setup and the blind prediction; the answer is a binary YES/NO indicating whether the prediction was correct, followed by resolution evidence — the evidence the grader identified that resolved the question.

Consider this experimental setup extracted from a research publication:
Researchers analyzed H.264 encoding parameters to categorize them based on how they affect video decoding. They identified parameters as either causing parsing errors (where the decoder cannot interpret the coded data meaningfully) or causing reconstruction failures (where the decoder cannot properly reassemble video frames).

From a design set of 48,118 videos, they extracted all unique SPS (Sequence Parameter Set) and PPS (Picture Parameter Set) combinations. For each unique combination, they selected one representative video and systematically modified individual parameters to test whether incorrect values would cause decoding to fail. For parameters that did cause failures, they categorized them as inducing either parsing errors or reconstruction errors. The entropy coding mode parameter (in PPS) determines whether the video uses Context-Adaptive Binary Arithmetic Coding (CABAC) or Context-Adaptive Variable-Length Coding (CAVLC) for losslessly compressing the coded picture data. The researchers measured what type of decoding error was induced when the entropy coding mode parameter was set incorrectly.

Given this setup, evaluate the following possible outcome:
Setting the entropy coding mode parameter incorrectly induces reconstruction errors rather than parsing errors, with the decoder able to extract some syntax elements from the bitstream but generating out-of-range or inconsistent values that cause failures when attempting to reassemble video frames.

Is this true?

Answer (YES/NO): NO